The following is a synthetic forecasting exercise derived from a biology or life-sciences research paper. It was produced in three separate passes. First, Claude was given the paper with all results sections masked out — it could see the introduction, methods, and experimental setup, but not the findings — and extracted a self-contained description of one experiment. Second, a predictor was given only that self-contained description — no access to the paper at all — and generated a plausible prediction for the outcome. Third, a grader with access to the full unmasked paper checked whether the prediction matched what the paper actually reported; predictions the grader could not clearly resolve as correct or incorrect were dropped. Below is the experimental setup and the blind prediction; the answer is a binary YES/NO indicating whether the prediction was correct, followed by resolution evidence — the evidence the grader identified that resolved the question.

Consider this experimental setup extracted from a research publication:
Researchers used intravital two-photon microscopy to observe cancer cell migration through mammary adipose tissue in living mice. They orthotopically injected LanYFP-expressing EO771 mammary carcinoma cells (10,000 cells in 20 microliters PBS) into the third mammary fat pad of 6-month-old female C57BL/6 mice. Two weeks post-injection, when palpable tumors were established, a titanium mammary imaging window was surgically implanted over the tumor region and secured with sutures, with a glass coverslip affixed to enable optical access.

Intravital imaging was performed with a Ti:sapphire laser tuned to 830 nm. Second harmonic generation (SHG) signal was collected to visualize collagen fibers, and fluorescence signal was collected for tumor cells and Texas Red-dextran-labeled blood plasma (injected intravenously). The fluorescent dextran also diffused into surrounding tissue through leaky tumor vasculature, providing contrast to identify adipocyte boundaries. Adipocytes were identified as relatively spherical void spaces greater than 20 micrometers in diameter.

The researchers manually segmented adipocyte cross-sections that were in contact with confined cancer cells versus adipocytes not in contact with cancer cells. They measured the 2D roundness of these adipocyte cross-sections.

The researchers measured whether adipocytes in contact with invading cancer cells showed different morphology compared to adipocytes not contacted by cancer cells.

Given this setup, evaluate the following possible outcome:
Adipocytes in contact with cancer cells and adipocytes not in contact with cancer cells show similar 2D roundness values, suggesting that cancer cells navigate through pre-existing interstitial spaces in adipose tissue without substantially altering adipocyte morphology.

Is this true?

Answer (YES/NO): NO